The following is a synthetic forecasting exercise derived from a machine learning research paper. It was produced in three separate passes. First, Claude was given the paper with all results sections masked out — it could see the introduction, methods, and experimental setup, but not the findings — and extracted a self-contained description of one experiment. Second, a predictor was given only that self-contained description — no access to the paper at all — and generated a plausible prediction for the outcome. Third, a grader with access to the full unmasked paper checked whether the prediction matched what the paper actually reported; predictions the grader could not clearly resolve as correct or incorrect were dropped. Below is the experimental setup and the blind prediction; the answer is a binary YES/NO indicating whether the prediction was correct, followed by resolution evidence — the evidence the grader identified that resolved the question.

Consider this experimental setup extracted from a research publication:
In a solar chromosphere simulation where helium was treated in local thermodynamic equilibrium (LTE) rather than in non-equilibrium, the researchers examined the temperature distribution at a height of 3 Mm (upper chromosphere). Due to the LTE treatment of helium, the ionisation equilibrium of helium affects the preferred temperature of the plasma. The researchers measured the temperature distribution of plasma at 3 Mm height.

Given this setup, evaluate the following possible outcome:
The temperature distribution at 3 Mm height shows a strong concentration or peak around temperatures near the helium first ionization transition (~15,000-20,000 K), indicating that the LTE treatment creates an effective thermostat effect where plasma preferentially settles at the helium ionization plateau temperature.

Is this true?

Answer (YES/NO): NO